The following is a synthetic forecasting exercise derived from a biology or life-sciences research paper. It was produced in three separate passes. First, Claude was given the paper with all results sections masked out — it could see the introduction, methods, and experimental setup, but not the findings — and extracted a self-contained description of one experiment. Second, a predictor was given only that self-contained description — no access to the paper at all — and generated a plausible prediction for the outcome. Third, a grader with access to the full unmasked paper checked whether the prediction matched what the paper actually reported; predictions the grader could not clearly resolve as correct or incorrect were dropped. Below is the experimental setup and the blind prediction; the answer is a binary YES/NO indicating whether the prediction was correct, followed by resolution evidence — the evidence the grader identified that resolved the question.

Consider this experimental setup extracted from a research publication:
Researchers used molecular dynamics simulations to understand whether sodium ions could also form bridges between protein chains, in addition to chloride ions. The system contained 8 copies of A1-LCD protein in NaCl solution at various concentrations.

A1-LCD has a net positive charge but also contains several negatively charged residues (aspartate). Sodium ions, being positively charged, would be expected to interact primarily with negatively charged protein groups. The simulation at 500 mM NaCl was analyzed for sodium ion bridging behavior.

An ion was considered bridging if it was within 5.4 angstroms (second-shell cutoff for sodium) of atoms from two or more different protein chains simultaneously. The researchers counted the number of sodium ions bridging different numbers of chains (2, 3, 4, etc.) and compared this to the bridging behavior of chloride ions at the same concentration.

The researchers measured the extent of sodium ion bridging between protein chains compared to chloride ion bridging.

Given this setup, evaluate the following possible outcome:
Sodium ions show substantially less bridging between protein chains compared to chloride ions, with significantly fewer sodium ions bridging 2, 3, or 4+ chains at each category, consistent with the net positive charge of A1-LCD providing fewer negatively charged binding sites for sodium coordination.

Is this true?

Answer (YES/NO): YES